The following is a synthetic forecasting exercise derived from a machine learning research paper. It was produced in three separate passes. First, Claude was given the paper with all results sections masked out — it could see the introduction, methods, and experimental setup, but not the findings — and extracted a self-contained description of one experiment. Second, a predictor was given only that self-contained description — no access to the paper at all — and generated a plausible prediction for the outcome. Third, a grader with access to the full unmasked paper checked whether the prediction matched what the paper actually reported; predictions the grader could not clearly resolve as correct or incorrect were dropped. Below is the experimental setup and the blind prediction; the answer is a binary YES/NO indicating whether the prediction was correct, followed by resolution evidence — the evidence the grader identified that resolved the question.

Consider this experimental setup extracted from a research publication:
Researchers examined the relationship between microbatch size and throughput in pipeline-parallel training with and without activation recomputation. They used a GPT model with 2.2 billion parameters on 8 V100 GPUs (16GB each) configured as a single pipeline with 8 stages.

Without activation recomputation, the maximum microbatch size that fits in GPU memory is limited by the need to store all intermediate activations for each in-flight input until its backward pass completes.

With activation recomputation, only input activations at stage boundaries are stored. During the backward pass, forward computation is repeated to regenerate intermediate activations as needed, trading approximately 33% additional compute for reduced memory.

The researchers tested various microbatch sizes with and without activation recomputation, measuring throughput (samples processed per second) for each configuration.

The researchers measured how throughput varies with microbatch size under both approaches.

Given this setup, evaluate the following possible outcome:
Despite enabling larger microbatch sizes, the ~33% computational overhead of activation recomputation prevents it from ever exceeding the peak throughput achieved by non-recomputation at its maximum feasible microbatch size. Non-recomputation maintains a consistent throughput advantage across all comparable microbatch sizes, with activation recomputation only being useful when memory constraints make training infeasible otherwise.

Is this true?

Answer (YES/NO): NO